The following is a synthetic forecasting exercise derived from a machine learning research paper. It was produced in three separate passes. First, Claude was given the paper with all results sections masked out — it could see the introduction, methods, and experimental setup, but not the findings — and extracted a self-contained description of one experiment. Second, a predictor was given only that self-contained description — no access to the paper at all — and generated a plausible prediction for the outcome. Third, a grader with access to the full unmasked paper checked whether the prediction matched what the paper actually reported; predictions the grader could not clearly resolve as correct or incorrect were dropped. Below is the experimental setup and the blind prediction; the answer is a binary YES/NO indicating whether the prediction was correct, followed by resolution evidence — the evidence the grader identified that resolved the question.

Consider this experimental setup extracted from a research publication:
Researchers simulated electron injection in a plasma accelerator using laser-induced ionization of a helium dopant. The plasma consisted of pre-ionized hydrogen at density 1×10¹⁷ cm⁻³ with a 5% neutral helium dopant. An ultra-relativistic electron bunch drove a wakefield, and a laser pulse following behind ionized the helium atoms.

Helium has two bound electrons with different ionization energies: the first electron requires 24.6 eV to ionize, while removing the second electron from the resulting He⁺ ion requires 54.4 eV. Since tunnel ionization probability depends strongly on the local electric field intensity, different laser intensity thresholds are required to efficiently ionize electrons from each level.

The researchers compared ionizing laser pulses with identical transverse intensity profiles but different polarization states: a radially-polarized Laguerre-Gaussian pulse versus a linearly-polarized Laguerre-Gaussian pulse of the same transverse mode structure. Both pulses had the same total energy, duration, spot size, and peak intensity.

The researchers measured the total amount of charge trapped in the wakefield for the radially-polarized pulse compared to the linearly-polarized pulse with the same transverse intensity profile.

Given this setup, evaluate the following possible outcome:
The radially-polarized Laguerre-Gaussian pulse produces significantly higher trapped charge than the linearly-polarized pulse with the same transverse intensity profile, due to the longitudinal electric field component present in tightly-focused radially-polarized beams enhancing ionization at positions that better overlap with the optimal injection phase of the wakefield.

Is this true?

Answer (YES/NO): NO